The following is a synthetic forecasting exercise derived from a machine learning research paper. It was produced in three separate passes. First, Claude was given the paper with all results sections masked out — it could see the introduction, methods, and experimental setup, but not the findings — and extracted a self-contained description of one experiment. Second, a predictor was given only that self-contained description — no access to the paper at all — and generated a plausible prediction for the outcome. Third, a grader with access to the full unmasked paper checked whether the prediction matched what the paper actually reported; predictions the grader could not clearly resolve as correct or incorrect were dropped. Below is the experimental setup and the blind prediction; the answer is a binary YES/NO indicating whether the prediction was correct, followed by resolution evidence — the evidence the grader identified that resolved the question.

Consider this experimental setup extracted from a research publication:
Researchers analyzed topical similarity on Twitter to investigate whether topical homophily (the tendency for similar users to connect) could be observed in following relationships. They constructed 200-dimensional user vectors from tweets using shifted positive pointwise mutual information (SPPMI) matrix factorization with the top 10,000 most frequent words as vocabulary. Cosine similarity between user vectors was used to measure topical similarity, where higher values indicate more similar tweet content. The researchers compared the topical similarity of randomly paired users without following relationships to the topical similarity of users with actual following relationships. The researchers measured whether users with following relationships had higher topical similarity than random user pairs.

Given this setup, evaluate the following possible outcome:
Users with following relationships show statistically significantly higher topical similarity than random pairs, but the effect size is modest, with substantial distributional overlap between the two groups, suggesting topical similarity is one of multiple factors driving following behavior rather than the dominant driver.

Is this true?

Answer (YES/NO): NO